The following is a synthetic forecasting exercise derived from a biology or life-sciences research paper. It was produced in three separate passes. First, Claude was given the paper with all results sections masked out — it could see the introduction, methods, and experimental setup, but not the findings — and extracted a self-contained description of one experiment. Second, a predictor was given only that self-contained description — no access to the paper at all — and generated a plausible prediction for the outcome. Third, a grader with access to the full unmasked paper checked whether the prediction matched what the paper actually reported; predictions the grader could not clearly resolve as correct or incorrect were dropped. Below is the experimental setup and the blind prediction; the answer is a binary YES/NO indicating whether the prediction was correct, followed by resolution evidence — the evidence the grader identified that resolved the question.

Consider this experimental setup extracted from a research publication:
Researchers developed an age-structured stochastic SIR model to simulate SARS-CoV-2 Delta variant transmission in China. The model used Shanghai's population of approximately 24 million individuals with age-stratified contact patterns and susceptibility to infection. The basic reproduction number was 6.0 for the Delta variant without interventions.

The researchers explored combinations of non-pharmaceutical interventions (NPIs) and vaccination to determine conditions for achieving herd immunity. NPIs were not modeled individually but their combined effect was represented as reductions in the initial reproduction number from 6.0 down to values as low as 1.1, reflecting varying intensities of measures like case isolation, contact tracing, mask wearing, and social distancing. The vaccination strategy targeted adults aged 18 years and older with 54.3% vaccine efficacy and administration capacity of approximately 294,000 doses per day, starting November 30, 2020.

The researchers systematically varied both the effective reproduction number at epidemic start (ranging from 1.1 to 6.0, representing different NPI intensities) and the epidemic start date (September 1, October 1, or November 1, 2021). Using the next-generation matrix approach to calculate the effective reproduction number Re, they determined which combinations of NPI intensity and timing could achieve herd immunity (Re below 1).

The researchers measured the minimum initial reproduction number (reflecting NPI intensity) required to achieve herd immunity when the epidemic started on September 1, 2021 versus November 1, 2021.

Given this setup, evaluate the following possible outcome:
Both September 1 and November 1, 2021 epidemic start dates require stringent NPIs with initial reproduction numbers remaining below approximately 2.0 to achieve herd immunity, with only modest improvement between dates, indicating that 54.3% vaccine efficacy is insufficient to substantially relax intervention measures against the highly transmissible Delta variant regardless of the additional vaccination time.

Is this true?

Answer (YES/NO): YES